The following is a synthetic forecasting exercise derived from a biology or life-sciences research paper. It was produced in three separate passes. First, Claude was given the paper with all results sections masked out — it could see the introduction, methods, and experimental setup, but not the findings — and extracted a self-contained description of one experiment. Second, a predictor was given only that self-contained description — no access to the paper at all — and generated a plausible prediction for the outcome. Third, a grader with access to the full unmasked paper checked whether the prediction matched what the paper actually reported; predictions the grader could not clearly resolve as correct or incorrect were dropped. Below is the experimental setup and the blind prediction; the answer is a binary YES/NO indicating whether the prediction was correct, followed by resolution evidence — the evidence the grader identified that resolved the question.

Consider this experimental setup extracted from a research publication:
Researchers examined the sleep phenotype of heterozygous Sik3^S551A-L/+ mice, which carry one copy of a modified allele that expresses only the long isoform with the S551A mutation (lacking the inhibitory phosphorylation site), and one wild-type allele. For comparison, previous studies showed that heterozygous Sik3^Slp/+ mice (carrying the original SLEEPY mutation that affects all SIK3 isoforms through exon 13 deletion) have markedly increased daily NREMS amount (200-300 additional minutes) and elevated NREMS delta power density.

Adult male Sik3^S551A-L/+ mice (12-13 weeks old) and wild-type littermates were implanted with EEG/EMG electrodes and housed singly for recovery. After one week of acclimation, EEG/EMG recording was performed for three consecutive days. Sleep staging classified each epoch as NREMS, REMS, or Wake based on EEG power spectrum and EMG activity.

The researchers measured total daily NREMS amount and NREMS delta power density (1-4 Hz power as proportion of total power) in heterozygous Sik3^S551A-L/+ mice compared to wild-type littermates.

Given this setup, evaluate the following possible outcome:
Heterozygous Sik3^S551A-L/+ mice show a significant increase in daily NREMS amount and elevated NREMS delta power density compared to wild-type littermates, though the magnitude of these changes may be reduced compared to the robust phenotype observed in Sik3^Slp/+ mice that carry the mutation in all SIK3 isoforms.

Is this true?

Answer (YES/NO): NO